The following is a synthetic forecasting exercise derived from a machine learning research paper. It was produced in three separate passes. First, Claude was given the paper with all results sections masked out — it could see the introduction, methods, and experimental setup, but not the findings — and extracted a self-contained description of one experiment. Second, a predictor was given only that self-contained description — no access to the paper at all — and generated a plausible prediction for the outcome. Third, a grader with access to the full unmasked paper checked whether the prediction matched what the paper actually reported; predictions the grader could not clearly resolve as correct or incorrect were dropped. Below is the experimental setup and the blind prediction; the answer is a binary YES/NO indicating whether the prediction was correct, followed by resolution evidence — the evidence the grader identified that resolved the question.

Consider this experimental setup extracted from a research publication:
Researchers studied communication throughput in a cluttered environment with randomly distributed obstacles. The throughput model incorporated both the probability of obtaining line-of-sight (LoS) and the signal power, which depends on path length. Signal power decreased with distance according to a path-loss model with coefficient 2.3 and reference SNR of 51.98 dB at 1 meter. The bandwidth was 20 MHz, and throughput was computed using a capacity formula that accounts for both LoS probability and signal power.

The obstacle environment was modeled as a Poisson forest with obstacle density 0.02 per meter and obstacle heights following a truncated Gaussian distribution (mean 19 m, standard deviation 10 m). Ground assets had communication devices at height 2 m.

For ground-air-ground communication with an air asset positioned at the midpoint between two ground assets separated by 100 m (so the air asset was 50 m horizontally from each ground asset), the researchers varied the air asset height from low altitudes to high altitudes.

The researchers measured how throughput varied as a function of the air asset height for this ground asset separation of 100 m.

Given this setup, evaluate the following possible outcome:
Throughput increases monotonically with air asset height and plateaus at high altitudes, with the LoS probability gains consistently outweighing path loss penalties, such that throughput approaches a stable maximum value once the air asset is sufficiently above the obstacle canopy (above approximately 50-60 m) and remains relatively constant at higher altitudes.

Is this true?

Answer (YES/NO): NO